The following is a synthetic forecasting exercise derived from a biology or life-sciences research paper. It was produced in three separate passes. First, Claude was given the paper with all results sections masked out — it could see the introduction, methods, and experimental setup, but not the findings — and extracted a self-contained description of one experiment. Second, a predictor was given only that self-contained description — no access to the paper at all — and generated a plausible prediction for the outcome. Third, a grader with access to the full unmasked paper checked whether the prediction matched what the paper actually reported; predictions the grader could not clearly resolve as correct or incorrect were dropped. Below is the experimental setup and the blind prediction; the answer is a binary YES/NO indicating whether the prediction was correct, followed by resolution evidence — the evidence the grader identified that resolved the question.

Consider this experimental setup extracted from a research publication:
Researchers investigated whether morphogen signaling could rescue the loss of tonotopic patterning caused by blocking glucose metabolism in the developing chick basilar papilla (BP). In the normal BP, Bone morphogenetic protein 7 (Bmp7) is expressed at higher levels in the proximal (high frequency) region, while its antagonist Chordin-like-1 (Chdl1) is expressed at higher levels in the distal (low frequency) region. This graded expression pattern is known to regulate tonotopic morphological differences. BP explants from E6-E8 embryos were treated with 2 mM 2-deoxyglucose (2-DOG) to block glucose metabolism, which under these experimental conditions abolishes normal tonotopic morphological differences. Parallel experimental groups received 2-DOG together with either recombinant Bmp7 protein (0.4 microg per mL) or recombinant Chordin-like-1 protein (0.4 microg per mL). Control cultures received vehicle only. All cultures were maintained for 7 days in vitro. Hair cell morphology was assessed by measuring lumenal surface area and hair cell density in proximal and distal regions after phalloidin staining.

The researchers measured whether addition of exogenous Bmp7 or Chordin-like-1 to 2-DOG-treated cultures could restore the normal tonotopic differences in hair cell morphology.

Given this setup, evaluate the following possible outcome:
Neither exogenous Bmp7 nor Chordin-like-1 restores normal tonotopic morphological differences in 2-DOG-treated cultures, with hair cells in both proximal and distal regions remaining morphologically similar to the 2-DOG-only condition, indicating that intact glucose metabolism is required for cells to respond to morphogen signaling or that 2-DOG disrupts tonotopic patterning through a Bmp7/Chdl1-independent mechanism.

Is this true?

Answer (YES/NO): NO